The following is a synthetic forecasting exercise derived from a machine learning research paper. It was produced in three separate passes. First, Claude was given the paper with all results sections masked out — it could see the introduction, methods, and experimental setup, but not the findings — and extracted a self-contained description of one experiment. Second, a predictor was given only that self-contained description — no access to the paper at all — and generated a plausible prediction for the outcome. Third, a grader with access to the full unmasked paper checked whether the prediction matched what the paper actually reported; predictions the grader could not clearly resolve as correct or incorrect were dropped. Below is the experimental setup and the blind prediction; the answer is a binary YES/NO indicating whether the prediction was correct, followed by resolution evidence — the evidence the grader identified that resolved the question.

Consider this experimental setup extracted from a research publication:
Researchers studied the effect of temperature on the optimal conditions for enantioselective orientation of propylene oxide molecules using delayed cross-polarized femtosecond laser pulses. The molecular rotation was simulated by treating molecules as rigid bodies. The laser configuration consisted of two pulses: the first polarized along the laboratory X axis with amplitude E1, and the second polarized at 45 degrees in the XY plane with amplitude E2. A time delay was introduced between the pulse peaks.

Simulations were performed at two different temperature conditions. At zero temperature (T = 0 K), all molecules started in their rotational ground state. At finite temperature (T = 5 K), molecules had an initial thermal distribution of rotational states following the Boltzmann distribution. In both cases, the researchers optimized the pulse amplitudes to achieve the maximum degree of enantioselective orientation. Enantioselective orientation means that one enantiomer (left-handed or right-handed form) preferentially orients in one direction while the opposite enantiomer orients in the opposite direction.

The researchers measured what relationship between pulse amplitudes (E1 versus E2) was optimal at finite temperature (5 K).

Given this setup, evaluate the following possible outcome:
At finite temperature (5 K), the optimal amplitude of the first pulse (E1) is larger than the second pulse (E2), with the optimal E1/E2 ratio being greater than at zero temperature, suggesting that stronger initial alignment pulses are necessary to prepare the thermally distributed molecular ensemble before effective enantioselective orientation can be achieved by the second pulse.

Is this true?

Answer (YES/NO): NO